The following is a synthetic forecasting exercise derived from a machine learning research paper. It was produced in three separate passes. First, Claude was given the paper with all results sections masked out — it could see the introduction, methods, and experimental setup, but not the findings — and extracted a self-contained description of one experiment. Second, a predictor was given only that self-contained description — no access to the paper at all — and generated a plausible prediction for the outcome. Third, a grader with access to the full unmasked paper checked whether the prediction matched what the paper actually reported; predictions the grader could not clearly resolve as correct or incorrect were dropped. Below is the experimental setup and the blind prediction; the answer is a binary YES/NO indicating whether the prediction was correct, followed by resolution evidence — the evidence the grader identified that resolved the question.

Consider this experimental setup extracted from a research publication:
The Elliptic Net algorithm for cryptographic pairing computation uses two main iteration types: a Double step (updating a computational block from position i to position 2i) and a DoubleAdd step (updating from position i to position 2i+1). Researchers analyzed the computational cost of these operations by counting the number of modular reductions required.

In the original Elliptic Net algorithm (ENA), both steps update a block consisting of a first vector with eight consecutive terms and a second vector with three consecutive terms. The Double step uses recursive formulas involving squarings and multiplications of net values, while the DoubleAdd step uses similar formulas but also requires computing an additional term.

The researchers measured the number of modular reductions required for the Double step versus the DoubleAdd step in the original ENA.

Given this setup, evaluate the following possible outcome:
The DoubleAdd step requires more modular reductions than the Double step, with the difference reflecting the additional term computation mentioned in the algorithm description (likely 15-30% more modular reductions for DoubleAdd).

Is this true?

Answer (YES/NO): NO